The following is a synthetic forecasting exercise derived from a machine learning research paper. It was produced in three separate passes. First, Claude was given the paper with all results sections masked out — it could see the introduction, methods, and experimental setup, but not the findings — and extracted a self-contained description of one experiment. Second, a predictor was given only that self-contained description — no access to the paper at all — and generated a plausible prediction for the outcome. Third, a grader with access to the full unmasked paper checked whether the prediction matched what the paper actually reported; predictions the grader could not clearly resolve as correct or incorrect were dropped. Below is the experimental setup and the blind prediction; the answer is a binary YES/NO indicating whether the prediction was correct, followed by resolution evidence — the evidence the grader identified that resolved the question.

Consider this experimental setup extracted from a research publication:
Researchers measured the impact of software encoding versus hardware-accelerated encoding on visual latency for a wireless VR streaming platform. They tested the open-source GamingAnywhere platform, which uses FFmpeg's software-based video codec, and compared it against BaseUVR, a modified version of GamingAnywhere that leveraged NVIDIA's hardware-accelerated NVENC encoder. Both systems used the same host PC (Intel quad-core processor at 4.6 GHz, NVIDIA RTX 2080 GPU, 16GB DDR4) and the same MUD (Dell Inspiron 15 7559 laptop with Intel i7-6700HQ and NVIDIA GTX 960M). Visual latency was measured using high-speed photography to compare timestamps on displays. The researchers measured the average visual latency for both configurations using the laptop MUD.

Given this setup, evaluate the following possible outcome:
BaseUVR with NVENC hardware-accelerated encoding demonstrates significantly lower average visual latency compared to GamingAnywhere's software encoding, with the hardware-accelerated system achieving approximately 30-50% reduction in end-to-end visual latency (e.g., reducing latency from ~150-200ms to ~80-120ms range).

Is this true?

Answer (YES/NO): NO